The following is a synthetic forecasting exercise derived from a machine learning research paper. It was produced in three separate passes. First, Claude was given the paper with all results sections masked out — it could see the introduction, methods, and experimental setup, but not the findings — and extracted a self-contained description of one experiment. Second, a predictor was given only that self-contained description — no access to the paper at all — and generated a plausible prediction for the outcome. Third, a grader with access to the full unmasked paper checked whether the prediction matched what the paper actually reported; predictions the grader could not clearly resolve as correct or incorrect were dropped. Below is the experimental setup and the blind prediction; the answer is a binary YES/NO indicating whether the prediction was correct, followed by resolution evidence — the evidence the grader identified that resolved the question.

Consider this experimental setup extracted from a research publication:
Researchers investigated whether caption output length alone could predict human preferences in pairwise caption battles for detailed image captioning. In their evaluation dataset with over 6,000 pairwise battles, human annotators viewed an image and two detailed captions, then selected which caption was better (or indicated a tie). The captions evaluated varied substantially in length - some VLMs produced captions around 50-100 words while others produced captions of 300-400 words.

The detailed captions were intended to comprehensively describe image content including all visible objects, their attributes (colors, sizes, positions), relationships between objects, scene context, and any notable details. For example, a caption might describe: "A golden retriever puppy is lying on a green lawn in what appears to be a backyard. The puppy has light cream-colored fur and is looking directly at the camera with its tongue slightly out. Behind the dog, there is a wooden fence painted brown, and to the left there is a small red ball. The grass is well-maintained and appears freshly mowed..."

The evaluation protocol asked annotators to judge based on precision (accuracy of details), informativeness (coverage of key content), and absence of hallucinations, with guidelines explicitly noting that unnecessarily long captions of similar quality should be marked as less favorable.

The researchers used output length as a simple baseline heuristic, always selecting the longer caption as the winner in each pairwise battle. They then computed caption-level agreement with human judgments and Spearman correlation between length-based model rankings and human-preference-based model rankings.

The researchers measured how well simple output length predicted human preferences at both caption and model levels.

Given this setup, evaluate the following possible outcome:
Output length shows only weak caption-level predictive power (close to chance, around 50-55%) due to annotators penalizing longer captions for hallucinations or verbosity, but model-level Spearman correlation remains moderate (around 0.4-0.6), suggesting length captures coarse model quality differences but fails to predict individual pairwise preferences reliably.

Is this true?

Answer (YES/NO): NO